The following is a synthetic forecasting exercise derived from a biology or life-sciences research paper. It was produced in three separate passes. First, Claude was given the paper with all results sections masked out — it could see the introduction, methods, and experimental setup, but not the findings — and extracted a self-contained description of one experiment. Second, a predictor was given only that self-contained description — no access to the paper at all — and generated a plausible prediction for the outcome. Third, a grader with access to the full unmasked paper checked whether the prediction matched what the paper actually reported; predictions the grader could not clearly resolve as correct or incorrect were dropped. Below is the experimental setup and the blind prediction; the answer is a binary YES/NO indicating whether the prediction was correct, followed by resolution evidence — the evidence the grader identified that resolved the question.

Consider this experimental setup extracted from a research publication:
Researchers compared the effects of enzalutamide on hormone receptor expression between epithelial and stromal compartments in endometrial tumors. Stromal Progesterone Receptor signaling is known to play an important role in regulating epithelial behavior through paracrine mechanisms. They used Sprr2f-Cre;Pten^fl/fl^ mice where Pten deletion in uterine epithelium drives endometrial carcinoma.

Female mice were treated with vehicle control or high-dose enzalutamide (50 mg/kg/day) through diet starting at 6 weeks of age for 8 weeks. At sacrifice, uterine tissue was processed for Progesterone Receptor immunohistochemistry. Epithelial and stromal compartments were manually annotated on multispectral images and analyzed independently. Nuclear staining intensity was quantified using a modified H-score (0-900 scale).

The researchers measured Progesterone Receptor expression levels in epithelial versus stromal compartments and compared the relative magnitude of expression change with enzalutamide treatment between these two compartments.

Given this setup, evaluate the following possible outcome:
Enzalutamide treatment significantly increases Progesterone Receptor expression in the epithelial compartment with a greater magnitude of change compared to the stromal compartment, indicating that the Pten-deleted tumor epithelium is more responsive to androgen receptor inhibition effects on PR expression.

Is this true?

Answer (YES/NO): YES